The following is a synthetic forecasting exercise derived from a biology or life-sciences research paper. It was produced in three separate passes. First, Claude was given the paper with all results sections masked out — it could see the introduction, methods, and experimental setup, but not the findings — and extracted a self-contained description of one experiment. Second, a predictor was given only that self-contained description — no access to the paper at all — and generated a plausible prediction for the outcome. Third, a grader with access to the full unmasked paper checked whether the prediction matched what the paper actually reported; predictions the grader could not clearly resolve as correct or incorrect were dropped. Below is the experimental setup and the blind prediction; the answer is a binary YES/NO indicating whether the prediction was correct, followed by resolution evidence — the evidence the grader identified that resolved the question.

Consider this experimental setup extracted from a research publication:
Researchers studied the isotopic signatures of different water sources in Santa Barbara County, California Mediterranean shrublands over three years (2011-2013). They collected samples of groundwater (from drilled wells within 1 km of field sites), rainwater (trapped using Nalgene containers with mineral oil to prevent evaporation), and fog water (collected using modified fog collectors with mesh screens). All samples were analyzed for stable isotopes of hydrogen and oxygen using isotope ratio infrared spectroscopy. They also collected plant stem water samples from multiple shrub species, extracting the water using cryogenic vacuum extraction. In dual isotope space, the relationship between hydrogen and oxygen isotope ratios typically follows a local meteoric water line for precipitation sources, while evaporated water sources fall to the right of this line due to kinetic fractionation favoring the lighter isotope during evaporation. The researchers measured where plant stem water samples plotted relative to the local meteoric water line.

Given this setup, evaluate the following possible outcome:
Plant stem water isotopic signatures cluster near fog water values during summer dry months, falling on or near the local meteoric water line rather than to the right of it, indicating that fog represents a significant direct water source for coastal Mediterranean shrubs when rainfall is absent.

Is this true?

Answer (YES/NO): NO